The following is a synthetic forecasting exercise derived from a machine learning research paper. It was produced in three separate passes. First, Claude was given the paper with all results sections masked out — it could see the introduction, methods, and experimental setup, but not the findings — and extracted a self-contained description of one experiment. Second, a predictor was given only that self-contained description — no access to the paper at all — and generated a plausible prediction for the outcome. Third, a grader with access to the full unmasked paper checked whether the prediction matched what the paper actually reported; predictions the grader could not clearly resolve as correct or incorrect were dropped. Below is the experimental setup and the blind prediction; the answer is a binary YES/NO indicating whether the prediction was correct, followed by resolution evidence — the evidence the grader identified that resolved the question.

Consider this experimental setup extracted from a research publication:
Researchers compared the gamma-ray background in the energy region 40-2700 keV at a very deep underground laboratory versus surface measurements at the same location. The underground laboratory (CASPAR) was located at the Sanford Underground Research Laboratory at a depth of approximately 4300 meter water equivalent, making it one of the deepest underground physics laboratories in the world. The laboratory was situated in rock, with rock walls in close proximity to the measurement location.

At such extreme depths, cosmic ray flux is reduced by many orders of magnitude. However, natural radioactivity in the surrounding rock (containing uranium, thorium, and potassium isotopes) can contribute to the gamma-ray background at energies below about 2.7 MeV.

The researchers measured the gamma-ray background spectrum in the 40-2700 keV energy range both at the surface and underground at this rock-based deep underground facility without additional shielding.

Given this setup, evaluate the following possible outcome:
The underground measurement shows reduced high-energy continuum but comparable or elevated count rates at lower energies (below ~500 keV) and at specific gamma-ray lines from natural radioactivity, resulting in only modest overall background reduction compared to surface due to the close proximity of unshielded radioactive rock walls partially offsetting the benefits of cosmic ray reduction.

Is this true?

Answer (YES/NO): NO